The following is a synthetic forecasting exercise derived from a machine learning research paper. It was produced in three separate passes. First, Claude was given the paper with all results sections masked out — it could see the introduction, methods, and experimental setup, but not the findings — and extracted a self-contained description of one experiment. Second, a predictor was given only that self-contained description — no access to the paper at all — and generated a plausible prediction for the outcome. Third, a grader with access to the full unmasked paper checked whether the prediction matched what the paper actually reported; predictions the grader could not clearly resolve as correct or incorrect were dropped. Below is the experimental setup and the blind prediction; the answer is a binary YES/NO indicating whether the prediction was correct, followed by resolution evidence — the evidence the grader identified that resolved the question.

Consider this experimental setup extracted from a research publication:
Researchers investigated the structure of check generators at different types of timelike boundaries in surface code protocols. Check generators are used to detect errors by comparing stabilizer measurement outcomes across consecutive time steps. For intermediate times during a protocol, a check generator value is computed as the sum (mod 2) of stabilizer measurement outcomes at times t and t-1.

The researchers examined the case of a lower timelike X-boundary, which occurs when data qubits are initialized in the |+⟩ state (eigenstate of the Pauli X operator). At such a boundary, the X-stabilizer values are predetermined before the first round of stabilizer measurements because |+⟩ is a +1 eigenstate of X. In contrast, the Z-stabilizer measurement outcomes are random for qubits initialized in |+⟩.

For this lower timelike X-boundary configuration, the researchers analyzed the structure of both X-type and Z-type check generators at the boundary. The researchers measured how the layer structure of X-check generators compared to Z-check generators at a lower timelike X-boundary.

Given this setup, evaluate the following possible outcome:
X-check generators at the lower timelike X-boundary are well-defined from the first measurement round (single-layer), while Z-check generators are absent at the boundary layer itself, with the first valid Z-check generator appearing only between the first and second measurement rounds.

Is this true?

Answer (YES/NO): YES